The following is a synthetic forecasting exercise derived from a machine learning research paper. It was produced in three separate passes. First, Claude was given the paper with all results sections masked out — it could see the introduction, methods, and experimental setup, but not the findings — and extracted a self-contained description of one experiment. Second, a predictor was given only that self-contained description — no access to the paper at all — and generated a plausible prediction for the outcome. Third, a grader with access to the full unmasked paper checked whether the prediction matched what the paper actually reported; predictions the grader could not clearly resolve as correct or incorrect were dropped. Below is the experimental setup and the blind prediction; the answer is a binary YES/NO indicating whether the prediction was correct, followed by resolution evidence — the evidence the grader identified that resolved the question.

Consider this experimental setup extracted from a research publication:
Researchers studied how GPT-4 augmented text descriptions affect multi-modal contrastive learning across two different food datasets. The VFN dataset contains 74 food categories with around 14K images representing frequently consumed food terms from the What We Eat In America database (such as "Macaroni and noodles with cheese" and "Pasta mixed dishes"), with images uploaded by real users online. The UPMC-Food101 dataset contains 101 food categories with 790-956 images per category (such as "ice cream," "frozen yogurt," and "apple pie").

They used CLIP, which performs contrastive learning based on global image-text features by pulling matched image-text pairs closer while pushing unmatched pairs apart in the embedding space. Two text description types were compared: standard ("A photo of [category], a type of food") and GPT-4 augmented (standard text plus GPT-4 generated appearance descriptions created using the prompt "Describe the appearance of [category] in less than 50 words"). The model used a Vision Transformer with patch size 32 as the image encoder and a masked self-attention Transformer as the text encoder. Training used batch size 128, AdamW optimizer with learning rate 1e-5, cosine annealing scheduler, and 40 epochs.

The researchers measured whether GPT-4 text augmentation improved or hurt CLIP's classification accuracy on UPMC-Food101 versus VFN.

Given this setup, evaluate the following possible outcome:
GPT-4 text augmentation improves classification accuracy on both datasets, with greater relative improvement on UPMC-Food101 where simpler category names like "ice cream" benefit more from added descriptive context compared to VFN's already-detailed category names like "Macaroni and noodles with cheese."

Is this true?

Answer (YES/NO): NO